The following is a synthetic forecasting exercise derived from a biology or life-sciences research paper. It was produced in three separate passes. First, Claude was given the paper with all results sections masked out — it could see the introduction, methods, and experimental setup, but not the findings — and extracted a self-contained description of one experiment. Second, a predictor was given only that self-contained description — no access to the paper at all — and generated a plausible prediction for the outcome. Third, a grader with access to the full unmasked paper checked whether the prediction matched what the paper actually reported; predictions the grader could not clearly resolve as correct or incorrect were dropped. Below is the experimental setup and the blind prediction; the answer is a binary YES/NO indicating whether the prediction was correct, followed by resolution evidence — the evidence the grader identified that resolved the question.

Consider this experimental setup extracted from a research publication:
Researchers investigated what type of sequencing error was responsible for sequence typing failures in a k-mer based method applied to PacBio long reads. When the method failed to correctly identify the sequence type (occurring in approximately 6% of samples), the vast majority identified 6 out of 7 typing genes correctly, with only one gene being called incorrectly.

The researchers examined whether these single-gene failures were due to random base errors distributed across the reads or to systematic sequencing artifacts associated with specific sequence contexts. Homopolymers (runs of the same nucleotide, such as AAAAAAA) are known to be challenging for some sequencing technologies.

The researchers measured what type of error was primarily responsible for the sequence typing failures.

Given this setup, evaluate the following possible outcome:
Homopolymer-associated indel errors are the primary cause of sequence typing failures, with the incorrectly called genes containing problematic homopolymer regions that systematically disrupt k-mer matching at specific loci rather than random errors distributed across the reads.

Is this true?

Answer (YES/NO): YES